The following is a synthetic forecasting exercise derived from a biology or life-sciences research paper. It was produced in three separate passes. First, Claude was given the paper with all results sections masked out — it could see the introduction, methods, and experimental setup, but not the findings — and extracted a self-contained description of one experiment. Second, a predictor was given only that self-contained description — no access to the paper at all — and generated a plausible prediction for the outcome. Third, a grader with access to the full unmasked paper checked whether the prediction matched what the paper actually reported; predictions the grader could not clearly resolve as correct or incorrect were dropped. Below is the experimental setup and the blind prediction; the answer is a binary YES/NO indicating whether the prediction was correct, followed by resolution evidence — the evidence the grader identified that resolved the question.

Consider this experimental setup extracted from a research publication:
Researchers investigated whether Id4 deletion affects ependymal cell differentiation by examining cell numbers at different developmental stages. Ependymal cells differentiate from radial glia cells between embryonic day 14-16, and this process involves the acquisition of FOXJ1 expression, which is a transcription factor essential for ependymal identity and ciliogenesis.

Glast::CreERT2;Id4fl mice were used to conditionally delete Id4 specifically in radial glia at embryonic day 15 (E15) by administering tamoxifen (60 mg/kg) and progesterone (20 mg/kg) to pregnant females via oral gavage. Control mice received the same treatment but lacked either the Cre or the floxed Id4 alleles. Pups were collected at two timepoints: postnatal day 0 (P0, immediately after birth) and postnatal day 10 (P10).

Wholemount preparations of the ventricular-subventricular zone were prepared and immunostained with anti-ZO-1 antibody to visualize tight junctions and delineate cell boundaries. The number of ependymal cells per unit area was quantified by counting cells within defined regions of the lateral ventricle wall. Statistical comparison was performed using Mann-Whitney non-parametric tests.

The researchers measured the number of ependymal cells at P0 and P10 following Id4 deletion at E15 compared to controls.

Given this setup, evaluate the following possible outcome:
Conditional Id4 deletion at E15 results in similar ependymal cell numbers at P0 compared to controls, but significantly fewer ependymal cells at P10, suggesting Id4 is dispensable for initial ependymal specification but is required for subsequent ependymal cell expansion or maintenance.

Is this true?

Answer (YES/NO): NO